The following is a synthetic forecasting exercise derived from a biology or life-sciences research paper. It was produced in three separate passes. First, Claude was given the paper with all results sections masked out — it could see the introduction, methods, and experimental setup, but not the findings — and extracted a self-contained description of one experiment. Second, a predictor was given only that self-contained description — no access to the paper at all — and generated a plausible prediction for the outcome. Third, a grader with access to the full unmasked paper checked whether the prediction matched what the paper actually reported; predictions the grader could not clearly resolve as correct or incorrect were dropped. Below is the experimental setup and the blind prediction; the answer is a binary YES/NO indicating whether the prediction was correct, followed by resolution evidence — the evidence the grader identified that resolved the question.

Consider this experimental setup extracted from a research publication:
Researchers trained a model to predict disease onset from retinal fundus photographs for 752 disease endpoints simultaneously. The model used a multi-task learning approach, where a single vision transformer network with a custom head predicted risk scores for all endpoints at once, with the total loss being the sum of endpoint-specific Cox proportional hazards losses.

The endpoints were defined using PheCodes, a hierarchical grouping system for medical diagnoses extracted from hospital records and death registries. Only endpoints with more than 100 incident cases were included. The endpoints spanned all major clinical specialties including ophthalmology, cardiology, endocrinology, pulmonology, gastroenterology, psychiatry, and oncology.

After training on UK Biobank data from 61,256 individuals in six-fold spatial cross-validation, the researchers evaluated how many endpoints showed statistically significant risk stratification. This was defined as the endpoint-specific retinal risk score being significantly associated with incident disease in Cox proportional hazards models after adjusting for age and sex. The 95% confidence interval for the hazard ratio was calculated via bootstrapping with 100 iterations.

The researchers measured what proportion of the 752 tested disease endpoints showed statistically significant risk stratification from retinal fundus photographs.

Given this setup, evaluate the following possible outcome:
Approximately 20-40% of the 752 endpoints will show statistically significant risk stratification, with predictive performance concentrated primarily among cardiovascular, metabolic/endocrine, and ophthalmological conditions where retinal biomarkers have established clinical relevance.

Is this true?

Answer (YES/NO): NO